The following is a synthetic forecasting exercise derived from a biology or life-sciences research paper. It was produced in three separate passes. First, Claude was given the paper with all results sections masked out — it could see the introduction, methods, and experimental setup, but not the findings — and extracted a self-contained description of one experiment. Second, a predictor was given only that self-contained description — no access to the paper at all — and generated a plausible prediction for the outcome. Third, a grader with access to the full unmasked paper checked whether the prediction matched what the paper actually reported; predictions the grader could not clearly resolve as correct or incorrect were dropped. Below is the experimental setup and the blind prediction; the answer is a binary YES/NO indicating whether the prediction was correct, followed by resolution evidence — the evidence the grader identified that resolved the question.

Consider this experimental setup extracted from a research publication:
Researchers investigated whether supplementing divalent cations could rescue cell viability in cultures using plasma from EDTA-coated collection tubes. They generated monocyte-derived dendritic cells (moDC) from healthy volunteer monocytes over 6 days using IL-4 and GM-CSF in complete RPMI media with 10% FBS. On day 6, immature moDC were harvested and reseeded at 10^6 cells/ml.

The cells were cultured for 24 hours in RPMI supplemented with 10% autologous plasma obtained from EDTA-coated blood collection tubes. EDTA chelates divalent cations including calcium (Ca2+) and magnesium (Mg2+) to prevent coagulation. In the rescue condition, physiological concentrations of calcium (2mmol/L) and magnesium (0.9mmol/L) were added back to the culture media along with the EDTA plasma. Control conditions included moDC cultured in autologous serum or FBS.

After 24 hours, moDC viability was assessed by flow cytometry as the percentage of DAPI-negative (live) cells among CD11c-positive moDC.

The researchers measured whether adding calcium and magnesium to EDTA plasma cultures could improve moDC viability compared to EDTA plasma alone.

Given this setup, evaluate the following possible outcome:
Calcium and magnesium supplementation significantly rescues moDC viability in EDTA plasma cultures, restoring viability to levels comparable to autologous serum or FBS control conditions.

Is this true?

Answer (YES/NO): YES